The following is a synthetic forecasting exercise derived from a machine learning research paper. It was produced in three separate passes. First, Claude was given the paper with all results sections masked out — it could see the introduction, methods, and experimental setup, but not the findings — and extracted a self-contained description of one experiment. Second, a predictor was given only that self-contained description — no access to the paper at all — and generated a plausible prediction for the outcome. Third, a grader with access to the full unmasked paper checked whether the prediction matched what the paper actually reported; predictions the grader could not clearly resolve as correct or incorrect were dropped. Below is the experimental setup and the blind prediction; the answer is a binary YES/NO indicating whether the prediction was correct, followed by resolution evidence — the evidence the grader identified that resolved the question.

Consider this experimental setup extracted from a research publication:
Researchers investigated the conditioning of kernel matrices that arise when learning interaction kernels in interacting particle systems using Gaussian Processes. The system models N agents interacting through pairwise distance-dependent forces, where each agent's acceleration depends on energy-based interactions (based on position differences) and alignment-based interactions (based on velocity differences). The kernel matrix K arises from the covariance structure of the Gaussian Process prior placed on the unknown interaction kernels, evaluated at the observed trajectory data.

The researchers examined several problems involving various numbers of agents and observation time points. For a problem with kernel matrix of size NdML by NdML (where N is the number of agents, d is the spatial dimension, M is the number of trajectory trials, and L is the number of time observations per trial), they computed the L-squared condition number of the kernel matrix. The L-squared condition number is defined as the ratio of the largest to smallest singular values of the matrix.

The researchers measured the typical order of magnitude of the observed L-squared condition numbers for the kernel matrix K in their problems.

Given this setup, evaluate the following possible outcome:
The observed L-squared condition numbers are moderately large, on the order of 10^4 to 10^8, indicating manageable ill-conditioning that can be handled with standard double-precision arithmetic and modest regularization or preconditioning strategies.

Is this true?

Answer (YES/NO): NO